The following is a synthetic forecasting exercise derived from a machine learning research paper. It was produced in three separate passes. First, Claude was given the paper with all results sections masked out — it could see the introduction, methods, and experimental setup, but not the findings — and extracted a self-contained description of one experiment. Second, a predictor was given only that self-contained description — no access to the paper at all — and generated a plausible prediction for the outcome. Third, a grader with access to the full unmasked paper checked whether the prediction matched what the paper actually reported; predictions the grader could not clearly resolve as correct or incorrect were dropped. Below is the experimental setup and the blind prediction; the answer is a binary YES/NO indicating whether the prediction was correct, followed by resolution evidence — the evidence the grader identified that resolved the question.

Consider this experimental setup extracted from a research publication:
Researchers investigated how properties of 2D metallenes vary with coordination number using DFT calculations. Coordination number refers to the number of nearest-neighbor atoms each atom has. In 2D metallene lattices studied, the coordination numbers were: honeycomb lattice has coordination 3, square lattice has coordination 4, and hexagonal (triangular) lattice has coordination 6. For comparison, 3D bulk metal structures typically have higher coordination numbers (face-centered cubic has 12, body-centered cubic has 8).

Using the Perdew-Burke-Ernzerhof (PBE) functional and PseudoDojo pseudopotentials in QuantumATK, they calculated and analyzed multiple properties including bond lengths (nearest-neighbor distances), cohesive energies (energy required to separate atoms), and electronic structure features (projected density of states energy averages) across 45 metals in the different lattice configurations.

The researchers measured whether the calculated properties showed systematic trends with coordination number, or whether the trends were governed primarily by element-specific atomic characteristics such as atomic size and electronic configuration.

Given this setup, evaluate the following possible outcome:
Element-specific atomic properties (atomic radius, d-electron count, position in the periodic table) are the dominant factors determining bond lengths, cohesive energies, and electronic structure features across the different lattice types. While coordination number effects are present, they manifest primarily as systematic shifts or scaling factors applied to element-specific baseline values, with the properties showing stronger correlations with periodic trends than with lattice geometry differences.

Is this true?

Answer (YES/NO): NO